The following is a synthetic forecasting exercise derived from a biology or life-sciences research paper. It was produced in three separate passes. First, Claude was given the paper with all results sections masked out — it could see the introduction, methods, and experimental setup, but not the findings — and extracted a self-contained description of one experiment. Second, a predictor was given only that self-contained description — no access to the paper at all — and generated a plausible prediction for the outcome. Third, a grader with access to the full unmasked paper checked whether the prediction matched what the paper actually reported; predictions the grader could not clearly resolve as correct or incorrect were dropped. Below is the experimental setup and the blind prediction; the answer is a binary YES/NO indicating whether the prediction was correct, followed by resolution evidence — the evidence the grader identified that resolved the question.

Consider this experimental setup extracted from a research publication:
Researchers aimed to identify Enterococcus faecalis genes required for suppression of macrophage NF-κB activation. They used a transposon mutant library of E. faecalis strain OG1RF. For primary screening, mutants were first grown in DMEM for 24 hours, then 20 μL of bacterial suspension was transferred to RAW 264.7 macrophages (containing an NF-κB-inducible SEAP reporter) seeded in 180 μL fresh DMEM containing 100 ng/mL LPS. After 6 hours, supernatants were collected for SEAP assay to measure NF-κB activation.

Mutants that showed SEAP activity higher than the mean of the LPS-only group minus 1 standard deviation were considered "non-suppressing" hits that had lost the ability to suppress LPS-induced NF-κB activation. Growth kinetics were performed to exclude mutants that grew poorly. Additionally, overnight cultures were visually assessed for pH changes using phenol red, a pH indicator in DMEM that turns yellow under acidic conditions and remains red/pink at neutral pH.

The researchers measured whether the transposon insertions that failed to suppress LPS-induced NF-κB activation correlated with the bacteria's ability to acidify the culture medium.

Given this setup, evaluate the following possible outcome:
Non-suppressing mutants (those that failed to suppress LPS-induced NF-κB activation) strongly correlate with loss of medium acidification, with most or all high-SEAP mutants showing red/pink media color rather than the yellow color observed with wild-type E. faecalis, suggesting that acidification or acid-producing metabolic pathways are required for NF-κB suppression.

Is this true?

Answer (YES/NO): NO